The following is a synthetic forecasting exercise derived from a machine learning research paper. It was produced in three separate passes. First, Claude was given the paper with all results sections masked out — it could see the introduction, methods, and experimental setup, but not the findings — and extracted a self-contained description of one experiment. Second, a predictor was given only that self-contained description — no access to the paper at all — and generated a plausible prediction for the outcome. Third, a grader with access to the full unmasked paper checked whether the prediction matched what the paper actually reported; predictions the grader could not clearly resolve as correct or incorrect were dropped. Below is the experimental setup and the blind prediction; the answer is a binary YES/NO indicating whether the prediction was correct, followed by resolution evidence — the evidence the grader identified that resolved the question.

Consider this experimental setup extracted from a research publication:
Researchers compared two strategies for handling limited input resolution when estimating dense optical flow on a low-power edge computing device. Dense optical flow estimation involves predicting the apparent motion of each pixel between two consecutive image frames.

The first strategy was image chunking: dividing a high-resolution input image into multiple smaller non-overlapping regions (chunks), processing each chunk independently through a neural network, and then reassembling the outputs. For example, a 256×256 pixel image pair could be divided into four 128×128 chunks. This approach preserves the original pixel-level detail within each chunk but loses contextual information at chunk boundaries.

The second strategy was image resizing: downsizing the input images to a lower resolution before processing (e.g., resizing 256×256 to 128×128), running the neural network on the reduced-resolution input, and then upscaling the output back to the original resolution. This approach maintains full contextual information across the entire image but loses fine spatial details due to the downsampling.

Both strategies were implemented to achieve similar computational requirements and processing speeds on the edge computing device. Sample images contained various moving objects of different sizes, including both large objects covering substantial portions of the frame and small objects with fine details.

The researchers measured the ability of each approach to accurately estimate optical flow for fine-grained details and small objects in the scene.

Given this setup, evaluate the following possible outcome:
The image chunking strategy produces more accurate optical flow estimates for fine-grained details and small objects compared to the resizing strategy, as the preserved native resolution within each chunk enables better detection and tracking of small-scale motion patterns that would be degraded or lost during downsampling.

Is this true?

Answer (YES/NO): YES